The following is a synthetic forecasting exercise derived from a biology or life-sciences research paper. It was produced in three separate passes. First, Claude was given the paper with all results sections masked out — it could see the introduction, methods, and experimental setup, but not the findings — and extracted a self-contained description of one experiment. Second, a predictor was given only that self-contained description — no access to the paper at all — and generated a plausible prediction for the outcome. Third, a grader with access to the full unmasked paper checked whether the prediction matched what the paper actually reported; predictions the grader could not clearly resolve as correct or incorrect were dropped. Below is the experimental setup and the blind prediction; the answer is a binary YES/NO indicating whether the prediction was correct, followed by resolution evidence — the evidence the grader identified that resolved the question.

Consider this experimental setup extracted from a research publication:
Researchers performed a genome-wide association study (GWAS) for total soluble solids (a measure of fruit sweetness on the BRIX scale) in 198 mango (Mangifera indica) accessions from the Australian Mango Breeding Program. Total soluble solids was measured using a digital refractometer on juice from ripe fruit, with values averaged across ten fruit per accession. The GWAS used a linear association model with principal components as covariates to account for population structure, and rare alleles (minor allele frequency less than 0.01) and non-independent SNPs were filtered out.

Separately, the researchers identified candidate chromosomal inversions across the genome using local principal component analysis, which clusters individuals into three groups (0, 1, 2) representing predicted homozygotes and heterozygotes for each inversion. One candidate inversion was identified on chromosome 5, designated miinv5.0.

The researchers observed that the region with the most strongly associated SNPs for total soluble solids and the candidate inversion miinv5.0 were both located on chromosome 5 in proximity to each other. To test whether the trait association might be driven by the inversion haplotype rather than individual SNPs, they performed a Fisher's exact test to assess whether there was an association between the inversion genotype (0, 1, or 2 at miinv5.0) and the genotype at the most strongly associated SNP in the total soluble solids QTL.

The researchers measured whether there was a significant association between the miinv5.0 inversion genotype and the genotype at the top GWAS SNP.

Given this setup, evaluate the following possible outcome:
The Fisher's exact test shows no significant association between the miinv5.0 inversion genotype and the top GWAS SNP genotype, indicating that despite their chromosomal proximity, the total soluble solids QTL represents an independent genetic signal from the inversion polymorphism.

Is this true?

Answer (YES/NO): NO